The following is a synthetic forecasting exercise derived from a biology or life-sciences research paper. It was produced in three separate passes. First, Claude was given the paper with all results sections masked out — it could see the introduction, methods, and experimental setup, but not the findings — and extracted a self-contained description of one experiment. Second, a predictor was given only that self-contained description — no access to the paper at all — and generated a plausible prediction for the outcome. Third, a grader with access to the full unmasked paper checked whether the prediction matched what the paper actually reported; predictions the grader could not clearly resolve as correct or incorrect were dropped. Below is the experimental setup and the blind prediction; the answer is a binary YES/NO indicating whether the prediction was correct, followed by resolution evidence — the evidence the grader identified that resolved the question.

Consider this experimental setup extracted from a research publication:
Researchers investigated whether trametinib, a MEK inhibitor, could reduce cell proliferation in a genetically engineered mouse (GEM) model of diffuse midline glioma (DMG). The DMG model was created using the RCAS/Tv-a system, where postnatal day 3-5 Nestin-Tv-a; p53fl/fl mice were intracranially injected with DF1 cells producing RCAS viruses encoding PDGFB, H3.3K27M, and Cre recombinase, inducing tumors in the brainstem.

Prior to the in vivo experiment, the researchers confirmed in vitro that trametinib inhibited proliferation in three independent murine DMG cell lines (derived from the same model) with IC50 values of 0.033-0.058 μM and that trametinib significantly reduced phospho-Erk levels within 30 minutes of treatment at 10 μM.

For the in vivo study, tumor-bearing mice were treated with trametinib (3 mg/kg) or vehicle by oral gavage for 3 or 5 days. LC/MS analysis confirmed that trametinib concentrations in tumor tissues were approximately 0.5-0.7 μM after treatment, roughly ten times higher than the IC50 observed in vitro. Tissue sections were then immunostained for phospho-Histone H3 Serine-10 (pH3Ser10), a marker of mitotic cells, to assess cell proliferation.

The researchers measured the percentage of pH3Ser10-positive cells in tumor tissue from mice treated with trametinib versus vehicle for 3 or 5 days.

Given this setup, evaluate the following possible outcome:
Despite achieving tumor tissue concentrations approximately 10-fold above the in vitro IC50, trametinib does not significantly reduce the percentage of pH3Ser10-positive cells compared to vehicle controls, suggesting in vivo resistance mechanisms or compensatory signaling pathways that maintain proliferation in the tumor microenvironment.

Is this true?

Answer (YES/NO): YES